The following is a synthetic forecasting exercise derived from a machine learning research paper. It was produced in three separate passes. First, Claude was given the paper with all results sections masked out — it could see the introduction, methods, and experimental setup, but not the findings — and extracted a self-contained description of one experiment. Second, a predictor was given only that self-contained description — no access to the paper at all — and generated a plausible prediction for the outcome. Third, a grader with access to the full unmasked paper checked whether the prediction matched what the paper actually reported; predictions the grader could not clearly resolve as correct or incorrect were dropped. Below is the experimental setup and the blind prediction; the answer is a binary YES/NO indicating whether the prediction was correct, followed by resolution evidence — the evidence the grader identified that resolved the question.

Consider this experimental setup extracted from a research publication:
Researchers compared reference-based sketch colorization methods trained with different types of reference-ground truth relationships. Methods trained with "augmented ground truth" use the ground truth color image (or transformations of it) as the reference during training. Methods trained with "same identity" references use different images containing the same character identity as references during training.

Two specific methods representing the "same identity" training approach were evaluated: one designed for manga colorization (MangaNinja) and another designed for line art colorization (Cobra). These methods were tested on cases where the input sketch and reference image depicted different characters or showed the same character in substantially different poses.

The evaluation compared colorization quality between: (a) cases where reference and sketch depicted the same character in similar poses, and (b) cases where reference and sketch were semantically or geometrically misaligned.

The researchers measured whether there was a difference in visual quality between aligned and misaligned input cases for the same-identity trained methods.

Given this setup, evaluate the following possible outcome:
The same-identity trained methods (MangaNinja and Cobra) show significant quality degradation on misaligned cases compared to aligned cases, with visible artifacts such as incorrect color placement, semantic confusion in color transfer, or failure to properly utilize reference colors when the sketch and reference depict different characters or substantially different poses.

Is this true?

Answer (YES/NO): YES